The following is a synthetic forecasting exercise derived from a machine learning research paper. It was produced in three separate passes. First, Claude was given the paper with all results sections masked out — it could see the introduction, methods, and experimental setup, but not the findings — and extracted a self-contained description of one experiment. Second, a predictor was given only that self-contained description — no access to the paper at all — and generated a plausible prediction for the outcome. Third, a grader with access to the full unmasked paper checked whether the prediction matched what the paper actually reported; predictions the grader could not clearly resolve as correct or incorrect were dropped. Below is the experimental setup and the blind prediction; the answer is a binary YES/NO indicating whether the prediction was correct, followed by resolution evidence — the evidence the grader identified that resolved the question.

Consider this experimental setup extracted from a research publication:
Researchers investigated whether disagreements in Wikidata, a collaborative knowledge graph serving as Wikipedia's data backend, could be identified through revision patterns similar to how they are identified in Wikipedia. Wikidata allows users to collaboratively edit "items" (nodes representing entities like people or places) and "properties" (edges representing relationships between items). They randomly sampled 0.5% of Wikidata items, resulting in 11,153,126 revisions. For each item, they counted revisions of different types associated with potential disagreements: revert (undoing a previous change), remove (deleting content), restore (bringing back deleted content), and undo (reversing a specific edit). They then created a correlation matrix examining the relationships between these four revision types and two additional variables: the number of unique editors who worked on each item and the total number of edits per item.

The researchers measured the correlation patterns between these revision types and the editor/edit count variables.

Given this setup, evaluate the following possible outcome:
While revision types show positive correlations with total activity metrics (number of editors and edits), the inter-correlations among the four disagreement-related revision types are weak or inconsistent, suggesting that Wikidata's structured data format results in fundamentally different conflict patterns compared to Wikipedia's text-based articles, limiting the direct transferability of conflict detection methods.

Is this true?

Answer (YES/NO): NO